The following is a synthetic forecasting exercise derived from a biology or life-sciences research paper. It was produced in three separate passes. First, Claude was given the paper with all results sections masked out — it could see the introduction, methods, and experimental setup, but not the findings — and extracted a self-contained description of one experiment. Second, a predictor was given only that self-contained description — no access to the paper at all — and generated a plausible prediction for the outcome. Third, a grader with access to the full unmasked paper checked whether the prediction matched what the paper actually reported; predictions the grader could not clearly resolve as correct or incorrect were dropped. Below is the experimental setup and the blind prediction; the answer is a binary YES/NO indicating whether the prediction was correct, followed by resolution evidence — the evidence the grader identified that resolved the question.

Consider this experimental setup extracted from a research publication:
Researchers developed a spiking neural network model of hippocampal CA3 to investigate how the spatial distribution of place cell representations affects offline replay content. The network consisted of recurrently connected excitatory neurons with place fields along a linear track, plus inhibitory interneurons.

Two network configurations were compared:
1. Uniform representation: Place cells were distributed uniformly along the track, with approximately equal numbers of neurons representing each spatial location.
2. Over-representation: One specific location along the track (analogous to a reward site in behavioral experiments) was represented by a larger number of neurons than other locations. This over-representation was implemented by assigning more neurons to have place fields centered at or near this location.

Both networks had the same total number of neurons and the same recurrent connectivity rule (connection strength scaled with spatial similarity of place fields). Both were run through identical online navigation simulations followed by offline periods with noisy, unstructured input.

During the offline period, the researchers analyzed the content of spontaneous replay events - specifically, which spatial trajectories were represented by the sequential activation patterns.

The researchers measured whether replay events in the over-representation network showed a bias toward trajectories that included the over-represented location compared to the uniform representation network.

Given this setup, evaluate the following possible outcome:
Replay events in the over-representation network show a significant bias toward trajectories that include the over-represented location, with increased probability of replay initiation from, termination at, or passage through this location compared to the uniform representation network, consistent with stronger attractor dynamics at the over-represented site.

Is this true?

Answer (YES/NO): YES